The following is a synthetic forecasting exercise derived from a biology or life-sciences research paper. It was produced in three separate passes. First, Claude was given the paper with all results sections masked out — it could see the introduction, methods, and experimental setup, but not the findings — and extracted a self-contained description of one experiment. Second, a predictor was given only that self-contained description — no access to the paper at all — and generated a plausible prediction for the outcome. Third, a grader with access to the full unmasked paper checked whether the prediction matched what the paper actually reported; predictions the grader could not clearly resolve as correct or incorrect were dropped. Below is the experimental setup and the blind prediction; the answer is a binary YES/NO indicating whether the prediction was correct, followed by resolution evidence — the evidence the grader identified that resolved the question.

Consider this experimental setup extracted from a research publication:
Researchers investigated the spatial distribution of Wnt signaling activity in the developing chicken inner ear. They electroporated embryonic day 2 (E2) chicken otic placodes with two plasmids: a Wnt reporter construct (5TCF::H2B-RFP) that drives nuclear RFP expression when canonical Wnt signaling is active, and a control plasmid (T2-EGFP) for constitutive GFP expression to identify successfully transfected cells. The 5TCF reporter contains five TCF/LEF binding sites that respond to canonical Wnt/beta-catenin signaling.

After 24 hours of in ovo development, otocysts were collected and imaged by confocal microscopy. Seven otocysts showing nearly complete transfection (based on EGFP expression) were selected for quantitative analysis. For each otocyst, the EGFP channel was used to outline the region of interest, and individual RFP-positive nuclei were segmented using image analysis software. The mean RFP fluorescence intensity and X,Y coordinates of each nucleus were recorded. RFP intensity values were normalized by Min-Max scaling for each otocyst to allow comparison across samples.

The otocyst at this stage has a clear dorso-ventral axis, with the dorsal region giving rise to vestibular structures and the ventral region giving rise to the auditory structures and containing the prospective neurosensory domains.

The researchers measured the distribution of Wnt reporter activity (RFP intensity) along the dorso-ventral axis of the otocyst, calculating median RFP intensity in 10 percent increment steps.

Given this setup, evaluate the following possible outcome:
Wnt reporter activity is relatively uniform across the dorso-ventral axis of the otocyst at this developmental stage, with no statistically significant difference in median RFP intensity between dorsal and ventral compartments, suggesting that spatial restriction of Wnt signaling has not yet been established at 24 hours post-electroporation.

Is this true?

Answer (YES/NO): NO